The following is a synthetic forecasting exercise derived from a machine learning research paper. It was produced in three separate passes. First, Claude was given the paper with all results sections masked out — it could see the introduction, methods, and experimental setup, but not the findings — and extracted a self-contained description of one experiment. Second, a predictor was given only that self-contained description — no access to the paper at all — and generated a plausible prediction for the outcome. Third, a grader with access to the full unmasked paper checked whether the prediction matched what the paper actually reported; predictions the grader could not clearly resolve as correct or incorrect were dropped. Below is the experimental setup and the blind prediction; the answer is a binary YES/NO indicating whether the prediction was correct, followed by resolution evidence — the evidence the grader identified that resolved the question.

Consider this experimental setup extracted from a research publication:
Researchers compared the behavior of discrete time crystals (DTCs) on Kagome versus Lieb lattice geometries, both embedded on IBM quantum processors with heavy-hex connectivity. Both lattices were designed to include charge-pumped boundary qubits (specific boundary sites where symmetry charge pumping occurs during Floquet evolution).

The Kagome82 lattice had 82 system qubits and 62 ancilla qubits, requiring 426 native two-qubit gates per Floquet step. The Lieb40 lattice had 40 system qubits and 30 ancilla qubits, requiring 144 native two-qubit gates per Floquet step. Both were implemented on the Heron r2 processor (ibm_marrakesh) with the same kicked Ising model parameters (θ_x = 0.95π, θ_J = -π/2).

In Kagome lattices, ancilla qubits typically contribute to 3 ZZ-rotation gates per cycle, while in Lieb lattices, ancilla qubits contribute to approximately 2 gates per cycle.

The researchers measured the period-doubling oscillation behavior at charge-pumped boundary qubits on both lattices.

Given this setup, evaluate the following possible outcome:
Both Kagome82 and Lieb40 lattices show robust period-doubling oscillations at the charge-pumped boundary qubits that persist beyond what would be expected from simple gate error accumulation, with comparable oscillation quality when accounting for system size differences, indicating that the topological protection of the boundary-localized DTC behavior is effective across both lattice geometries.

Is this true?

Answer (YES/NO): YES